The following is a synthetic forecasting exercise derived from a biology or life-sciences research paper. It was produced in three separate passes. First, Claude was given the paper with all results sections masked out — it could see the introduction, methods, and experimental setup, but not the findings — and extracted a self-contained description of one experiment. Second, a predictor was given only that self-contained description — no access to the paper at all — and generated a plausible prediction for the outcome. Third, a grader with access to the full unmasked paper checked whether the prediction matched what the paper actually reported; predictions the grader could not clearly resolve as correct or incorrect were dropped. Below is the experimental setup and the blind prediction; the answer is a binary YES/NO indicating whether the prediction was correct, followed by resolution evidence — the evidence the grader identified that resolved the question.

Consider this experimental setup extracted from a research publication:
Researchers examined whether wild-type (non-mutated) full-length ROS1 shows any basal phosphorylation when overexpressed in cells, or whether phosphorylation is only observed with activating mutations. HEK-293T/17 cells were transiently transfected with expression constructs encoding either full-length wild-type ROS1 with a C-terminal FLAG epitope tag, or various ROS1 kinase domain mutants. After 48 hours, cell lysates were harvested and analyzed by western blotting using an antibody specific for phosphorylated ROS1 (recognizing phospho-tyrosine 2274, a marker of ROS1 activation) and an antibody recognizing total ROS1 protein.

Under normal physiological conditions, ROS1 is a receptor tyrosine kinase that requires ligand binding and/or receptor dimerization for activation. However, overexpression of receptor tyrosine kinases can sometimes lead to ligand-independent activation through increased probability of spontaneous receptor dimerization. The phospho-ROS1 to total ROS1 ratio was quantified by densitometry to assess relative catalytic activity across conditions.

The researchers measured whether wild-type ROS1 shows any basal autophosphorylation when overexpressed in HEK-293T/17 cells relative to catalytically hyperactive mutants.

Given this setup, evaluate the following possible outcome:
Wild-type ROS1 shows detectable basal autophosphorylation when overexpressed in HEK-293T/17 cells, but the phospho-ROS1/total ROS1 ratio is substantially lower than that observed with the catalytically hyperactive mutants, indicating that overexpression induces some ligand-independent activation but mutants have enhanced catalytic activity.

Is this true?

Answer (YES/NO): YES